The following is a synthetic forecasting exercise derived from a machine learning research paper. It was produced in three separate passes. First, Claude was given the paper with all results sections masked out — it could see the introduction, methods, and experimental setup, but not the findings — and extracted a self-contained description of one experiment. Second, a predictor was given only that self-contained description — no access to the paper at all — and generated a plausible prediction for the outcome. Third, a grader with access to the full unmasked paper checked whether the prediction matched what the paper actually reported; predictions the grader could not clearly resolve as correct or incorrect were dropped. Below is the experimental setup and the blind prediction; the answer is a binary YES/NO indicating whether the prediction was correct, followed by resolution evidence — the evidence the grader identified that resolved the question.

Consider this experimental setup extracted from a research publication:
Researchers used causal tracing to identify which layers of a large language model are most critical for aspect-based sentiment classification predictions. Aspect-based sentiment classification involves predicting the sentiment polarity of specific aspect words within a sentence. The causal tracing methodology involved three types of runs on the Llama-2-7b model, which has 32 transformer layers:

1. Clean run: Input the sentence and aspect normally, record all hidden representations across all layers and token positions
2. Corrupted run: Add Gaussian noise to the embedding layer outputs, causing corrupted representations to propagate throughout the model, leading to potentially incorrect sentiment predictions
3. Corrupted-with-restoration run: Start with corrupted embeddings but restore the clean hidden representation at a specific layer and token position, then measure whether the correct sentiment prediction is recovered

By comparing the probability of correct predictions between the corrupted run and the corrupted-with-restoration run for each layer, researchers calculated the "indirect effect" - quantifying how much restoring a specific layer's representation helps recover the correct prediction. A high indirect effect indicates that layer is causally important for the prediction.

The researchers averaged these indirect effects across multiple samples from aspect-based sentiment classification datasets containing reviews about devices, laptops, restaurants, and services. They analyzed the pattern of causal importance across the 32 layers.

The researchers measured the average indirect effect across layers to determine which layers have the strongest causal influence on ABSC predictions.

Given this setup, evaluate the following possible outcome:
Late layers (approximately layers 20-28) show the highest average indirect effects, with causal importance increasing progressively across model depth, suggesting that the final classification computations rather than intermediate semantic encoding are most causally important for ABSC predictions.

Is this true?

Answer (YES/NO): NO